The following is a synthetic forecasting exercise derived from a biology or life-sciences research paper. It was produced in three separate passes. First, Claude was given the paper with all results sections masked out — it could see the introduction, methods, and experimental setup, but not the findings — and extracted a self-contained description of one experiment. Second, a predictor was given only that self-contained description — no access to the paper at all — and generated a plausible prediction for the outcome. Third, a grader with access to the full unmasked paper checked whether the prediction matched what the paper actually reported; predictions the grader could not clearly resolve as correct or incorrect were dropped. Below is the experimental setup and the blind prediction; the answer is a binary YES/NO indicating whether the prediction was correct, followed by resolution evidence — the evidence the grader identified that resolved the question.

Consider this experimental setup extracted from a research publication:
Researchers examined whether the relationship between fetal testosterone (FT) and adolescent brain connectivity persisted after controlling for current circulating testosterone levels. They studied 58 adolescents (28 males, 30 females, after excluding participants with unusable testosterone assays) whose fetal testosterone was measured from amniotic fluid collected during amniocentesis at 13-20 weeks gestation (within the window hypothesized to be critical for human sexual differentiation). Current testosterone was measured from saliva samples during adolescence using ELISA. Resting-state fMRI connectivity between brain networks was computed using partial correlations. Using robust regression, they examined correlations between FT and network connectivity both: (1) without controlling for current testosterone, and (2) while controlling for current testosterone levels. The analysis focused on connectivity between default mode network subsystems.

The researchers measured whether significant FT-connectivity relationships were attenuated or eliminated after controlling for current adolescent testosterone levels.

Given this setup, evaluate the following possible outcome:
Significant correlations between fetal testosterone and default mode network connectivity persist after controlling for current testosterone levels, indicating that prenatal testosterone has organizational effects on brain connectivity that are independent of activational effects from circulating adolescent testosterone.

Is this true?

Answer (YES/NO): YES